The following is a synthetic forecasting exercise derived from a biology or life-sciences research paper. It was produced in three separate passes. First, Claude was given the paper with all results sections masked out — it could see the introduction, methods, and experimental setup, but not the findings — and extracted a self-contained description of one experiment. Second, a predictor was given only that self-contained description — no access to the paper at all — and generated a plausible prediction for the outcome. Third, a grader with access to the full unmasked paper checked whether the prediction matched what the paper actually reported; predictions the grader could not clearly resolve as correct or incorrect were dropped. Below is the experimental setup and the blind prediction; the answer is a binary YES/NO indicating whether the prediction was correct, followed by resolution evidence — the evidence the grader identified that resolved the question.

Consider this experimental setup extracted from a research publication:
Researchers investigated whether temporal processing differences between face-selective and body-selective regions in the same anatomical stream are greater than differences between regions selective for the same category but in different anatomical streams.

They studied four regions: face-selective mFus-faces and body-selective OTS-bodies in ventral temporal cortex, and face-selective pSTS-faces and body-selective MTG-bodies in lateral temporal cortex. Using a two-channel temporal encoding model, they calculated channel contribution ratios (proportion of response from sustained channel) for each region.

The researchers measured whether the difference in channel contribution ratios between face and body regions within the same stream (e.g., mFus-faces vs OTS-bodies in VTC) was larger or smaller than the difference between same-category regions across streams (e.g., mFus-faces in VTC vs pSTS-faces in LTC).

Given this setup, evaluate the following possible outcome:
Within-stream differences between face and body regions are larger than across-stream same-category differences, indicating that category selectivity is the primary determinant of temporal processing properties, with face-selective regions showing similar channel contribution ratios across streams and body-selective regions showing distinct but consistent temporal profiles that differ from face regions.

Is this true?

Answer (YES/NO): NO